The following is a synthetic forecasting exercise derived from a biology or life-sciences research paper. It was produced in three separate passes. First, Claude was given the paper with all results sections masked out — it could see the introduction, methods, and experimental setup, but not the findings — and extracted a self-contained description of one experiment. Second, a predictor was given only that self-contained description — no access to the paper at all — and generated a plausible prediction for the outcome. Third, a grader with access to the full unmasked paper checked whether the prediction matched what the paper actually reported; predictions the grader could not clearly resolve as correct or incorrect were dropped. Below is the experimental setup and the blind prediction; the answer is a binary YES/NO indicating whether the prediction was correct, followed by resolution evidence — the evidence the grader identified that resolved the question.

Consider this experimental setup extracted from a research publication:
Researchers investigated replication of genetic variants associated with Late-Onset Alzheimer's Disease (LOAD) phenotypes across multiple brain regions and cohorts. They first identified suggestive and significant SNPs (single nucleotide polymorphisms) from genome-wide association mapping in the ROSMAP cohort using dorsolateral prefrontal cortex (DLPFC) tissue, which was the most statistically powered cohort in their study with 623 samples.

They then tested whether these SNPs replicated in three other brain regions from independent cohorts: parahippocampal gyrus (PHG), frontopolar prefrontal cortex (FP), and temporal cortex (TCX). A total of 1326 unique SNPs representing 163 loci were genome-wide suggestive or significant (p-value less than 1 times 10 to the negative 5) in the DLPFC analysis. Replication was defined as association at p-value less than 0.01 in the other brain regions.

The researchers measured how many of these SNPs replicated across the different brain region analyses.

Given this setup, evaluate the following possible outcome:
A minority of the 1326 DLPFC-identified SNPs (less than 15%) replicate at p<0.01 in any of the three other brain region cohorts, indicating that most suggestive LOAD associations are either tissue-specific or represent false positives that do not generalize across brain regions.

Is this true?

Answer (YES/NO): NO